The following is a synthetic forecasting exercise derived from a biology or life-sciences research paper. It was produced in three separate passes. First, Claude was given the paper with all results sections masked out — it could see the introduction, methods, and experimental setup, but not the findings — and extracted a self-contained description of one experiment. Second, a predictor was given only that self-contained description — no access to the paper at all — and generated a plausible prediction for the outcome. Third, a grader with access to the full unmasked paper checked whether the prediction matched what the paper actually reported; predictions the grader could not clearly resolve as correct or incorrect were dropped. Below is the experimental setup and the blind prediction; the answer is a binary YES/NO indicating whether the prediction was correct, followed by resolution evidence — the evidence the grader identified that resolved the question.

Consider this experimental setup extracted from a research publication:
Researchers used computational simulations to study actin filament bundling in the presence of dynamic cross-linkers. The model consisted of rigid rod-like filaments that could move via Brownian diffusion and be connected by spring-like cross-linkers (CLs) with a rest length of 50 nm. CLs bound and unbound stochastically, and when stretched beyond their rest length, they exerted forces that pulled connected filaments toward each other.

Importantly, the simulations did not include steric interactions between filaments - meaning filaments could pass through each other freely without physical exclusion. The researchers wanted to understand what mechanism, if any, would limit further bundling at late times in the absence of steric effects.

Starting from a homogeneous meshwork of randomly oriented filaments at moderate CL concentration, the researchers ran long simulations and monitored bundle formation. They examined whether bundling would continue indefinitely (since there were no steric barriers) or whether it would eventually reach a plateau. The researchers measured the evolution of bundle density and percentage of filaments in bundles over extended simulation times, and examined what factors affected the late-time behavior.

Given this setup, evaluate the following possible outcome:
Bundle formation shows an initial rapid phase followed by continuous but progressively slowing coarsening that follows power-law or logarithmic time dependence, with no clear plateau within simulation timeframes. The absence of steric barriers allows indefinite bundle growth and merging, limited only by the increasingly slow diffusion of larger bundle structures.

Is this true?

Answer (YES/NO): NO